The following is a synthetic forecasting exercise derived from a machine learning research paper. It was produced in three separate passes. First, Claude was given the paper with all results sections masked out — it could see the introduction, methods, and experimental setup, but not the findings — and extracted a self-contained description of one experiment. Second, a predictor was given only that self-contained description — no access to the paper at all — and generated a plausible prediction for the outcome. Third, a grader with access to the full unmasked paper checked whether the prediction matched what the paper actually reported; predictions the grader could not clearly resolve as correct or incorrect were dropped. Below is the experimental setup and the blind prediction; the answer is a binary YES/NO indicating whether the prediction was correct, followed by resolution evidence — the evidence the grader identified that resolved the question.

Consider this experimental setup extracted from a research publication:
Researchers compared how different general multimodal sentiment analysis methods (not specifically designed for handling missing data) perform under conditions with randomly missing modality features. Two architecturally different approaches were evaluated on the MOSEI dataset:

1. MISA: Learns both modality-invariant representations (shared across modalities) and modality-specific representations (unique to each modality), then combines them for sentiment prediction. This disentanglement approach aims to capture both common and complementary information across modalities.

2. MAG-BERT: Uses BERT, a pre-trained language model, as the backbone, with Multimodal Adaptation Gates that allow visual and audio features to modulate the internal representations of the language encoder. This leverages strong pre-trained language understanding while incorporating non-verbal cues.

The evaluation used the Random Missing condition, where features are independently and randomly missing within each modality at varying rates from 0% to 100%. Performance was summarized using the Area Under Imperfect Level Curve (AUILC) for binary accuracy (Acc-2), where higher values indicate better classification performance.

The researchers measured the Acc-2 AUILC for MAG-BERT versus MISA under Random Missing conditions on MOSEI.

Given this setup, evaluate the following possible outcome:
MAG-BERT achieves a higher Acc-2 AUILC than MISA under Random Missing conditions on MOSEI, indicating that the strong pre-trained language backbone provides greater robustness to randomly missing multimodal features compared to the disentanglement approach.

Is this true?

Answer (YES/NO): YES